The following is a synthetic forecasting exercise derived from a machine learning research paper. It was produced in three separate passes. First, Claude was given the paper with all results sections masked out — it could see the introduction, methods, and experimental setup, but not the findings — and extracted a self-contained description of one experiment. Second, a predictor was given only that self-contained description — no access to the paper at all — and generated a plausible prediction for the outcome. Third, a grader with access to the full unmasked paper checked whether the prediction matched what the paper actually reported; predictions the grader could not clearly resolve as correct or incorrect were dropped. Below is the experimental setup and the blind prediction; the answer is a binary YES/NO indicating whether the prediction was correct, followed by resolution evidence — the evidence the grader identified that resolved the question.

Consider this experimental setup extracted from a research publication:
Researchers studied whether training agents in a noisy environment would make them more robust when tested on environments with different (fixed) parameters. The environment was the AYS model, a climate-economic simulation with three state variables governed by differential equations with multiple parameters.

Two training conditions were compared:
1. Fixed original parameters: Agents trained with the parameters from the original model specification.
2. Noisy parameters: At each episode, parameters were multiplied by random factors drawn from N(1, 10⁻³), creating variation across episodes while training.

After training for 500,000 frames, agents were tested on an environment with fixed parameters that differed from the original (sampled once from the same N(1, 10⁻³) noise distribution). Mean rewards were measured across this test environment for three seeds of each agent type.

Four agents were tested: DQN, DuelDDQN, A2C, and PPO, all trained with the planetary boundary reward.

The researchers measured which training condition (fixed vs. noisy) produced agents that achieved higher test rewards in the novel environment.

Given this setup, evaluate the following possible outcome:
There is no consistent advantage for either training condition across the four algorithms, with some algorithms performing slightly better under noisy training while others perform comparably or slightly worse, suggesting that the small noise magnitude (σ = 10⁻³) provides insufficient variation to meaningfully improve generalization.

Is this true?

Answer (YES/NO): NO